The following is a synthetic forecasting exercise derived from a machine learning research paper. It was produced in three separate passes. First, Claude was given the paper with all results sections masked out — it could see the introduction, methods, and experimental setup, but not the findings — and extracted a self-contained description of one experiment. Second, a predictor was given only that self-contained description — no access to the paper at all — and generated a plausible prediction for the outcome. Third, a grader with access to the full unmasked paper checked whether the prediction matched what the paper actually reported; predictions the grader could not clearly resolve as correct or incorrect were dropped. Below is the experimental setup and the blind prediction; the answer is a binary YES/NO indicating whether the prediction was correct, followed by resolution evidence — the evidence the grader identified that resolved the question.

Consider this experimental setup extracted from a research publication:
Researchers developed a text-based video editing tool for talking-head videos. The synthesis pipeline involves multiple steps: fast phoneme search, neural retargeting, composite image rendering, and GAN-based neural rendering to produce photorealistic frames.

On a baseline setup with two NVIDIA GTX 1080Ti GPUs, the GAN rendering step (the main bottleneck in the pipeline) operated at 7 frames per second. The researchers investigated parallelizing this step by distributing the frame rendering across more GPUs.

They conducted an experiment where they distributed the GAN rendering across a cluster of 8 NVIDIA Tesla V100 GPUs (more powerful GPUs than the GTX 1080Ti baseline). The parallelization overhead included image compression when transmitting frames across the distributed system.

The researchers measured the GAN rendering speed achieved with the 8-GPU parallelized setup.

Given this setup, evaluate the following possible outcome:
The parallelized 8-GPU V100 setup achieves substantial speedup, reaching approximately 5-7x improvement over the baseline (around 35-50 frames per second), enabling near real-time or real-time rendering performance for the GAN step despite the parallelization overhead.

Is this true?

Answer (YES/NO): NO